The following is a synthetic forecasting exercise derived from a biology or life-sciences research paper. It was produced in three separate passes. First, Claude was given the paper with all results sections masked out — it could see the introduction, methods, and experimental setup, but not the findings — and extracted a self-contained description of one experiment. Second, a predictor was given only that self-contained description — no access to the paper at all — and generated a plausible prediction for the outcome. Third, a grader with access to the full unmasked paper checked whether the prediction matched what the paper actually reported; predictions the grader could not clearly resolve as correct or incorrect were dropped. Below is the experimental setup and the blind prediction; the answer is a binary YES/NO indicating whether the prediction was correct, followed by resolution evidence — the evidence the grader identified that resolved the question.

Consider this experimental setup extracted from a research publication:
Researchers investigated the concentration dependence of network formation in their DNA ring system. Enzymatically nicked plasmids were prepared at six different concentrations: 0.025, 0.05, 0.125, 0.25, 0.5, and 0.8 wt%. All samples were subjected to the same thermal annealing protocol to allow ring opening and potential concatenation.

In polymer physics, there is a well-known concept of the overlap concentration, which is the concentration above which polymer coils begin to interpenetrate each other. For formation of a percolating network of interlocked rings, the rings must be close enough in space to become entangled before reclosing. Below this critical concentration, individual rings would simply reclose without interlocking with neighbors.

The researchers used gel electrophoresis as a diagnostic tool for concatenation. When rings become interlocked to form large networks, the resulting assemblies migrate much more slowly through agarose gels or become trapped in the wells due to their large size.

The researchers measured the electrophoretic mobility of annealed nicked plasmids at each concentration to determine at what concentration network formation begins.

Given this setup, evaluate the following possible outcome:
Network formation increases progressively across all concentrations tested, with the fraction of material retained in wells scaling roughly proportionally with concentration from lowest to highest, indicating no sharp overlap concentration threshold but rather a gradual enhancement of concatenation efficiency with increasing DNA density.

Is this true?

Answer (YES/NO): NO